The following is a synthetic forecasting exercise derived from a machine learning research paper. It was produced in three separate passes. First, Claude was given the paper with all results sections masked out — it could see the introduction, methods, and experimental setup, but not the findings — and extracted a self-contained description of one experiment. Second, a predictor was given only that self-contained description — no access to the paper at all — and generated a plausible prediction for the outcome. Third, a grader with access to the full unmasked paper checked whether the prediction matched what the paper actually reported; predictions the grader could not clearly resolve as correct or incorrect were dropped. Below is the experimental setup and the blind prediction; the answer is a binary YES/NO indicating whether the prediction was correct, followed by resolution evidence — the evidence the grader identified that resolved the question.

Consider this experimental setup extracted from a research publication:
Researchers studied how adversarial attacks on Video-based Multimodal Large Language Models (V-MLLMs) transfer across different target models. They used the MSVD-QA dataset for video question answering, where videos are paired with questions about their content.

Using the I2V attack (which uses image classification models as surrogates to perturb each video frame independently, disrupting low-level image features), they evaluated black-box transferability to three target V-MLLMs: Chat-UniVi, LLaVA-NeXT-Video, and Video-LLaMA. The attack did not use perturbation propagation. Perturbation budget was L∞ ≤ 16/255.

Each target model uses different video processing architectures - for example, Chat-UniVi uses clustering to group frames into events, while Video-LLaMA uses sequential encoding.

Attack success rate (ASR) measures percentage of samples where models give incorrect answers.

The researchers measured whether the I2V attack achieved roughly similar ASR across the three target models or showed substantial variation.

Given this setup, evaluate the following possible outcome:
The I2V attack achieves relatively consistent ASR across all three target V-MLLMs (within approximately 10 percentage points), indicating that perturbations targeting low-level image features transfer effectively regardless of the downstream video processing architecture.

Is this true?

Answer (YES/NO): YES